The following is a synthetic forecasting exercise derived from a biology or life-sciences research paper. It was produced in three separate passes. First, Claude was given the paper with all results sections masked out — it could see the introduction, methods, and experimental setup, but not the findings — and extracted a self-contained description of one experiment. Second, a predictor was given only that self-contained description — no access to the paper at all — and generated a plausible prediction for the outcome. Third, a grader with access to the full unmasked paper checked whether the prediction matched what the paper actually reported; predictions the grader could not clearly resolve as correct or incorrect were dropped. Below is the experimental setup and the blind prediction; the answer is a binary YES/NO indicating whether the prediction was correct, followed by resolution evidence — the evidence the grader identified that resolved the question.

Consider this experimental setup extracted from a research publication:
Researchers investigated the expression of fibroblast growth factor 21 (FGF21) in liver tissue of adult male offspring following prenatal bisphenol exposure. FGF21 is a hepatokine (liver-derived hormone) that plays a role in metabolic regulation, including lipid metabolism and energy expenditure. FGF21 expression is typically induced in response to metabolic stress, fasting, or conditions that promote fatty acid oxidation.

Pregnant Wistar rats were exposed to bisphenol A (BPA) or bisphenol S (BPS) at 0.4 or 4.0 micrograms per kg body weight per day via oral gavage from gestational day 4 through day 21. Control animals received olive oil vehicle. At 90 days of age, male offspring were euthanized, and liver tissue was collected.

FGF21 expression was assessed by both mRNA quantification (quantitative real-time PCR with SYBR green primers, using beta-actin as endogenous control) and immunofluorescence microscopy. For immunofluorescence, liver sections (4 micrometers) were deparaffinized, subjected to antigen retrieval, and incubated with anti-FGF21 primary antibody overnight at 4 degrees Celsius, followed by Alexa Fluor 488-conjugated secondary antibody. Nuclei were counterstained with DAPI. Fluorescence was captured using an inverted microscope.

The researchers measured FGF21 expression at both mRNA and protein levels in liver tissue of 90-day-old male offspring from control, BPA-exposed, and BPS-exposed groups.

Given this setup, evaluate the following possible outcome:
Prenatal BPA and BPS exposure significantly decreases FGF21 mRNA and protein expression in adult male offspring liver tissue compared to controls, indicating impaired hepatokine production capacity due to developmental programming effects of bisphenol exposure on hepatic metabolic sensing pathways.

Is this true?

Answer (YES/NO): NO